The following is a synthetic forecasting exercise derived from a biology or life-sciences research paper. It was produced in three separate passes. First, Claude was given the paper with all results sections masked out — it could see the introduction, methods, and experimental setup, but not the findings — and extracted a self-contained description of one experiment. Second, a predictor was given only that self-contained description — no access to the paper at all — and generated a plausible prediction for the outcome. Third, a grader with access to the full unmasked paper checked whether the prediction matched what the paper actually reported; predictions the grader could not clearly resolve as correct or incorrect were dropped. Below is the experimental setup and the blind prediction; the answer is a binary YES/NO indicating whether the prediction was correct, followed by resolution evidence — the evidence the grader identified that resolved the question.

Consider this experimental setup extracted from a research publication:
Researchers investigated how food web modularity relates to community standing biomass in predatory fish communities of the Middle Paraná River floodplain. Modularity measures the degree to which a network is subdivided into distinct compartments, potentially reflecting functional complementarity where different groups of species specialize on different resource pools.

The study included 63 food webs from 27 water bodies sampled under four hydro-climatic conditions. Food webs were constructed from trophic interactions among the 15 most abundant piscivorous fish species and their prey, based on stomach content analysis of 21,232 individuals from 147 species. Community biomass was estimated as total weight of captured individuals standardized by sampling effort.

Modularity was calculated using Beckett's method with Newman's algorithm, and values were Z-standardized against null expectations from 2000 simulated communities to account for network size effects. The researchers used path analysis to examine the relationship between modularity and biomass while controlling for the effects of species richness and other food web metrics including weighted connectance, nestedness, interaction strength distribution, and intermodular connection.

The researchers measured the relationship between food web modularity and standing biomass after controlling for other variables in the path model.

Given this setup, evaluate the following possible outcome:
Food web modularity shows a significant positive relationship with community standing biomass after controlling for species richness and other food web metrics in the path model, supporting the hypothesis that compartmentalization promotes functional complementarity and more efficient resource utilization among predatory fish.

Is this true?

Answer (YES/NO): YES